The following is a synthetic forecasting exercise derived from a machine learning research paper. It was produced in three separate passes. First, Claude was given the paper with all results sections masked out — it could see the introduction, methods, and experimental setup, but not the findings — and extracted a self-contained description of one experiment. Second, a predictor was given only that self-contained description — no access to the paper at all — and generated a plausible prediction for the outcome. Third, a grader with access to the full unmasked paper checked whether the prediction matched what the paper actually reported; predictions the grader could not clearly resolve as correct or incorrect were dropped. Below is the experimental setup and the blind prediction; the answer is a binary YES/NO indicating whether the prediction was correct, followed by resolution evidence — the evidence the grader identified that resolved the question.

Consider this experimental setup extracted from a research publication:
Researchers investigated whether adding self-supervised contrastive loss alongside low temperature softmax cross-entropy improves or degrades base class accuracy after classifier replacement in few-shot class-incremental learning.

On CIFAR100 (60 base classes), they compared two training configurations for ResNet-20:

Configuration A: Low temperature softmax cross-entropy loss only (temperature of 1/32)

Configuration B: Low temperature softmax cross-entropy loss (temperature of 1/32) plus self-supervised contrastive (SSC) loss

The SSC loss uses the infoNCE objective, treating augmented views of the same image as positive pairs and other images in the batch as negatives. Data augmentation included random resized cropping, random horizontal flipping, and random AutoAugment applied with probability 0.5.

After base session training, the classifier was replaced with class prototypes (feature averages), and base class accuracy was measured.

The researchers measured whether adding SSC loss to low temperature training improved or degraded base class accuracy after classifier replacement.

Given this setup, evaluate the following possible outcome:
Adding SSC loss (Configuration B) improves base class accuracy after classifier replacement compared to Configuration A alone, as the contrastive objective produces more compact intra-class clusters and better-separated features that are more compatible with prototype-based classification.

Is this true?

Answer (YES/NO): NO